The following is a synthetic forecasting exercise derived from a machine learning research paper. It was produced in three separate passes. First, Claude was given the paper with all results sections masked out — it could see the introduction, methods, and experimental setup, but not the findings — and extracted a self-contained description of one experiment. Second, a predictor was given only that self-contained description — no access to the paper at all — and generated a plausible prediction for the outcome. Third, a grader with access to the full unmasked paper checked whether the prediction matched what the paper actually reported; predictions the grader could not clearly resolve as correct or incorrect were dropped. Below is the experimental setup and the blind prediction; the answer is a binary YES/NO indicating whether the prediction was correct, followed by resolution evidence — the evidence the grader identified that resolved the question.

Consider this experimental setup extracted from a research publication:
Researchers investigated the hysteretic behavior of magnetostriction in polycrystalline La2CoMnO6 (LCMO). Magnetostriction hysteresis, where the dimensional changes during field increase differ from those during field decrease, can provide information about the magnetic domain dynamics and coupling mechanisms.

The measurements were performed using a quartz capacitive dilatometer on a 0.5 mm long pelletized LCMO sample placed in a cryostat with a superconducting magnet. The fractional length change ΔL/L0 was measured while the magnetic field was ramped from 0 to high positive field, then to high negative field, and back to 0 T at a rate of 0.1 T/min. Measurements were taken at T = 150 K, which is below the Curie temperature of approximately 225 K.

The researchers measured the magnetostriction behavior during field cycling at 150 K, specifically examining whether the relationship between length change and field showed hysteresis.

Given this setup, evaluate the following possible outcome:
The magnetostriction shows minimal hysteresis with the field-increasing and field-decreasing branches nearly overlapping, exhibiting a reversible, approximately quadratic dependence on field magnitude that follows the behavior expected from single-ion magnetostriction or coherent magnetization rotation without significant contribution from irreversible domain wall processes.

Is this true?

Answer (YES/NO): NO